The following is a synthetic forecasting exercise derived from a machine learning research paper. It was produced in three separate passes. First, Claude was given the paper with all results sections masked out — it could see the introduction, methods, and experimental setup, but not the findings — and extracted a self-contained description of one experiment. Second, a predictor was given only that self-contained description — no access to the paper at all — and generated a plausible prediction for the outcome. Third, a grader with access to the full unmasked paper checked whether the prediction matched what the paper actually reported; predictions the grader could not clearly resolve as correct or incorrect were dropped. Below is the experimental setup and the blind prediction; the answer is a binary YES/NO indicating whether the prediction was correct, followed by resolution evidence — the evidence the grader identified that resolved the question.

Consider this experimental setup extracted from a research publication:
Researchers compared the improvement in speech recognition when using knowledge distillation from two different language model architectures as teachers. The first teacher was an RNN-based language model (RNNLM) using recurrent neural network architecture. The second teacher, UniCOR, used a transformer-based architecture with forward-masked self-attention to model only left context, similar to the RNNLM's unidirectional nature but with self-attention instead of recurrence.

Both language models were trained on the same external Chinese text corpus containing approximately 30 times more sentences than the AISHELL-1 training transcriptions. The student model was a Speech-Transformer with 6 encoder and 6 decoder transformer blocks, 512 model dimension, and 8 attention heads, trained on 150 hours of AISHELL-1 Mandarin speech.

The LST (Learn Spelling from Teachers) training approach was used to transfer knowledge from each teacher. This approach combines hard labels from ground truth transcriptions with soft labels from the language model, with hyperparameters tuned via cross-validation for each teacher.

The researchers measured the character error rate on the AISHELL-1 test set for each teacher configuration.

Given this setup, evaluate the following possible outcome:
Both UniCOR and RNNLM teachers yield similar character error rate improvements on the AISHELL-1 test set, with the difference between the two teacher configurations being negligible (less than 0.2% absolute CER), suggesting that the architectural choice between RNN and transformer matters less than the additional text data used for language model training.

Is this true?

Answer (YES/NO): NO